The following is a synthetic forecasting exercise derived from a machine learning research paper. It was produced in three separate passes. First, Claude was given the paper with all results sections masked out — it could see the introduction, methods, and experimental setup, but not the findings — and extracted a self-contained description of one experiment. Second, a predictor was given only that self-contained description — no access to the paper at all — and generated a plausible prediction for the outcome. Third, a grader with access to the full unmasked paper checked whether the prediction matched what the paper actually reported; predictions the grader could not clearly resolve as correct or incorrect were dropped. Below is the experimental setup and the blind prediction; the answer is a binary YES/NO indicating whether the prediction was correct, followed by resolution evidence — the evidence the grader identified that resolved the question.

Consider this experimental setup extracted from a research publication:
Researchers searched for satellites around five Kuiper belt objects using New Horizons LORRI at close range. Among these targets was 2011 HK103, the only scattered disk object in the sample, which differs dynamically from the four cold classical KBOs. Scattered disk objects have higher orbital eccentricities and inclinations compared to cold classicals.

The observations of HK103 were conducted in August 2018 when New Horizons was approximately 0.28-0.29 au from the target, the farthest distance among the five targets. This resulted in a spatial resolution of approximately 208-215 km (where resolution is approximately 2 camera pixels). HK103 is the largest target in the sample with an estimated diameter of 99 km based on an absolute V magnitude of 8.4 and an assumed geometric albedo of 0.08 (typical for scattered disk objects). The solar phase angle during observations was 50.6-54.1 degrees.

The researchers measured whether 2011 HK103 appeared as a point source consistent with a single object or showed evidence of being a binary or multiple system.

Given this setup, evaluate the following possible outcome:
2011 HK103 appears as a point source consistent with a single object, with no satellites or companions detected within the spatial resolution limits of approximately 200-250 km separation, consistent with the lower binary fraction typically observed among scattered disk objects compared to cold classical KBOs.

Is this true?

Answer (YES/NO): NO